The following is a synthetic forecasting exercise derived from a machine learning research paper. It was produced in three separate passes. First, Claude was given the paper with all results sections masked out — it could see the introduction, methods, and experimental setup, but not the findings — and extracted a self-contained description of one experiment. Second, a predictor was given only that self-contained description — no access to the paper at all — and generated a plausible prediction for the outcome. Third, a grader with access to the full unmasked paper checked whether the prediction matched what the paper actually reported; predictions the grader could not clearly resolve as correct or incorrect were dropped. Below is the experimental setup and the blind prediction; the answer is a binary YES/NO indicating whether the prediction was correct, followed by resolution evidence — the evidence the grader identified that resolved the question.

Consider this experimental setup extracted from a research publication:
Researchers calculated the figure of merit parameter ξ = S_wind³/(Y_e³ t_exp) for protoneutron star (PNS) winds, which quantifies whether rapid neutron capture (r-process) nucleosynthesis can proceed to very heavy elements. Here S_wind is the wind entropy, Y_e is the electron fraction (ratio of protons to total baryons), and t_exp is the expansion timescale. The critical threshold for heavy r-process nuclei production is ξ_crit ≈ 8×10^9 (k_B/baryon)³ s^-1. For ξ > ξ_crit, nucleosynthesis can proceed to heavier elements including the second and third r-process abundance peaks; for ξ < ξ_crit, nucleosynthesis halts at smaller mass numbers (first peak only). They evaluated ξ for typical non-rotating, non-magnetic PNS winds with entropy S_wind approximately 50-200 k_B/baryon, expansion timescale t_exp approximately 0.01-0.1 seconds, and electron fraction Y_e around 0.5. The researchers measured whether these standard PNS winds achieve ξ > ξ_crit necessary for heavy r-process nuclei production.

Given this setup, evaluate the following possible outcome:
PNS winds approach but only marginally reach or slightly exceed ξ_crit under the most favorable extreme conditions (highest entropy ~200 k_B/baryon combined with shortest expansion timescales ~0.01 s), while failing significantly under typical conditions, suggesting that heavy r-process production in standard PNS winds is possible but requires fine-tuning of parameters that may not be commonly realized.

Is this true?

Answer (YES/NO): NO